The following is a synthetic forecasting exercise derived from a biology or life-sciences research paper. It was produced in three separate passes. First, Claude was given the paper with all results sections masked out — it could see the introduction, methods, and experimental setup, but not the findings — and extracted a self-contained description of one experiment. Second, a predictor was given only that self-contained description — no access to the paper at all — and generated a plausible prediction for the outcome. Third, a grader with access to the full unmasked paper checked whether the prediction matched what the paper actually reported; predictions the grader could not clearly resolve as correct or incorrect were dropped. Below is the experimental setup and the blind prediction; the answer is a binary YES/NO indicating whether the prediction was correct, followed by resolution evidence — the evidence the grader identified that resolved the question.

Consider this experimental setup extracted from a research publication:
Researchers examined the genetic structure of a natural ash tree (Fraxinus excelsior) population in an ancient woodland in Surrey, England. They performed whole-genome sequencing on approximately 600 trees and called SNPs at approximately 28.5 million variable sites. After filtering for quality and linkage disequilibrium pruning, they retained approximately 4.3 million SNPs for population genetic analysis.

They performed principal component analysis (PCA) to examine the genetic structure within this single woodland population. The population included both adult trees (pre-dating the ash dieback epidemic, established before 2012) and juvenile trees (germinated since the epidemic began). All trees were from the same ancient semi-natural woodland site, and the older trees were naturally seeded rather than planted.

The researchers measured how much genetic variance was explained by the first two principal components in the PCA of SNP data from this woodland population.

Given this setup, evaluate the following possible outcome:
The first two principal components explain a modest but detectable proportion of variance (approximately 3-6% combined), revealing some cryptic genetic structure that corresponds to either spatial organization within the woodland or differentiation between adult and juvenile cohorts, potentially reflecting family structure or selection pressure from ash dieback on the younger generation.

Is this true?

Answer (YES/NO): NO